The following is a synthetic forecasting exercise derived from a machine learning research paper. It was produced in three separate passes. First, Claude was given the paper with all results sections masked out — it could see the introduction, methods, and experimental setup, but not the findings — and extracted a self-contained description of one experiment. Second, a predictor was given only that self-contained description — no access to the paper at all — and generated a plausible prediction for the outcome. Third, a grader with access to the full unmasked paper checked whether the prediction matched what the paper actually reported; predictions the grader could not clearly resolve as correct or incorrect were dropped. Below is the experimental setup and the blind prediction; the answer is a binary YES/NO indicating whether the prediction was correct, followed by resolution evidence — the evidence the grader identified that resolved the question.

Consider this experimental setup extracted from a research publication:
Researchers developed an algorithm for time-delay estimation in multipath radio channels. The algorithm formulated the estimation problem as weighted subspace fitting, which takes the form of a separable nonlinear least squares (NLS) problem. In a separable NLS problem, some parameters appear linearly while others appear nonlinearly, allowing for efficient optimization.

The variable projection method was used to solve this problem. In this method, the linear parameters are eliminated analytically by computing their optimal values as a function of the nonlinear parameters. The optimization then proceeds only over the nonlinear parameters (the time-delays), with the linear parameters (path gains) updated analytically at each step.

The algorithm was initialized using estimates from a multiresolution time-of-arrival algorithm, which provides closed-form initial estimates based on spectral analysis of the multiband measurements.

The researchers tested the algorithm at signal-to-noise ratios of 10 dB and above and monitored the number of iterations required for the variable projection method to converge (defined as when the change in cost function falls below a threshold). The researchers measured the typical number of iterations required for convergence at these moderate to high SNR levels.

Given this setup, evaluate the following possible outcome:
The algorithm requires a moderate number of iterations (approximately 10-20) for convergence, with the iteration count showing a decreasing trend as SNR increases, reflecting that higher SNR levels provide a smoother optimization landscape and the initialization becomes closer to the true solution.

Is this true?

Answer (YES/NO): NO